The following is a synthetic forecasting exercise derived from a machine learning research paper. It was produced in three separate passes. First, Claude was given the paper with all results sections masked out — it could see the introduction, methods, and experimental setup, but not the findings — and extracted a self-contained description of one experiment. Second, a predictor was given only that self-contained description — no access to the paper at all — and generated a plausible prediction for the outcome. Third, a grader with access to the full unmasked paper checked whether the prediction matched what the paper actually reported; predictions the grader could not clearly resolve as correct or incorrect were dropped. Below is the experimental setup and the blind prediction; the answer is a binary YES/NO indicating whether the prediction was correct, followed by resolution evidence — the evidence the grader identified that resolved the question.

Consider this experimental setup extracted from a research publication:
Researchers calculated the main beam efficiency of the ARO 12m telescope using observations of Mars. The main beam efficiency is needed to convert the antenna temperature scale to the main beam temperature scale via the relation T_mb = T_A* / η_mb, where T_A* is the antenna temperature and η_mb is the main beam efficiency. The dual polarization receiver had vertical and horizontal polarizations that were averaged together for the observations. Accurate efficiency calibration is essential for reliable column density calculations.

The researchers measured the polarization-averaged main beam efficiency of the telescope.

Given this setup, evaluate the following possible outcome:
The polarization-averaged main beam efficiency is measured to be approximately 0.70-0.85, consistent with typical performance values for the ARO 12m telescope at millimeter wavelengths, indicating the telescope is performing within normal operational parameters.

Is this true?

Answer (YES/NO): NO